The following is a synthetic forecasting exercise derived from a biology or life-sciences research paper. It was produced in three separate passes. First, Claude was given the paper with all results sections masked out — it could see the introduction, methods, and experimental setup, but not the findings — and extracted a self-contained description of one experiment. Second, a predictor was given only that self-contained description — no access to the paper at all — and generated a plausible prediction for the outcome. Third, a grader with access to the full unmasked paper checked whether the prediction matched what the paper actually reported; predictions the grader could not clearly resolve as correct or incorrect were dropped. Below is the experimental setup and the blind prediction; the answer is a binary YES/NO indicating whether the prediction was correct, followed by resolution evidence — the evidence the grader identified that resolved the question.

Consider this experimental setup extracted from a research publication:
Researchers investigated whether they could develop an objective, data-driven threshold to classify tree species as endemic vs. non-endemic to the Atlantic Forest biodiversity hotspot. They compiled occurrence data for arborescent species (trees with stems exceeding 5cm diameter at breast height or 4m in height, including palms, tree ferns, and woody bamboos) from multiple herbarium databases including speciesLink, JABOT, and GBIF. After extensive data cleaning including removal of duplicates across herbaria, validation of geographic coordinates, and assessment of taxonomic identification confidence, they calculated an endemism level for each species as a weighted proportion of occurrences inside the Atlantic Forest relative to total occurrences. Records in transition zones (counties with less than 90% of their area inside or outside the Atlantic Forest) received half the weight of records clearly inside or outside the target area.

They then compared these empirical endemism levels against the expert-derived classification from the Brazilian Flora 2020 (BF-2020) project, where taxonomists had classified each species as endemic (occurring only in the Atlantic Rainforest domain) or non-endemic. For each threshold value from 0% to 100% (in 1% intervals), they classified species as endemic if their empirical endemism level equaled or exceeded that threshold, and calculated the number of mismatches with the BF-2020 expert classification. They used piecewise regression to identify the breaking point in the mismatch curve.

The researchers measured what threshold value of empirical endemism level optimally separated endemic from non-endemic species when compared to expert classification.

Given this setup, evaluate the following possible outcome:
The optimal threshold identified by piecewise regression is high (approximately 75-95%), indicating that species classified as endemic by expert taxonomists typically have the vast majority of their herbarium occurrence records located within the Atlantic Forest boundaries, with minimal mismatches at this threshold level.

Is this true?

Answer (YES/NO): YES